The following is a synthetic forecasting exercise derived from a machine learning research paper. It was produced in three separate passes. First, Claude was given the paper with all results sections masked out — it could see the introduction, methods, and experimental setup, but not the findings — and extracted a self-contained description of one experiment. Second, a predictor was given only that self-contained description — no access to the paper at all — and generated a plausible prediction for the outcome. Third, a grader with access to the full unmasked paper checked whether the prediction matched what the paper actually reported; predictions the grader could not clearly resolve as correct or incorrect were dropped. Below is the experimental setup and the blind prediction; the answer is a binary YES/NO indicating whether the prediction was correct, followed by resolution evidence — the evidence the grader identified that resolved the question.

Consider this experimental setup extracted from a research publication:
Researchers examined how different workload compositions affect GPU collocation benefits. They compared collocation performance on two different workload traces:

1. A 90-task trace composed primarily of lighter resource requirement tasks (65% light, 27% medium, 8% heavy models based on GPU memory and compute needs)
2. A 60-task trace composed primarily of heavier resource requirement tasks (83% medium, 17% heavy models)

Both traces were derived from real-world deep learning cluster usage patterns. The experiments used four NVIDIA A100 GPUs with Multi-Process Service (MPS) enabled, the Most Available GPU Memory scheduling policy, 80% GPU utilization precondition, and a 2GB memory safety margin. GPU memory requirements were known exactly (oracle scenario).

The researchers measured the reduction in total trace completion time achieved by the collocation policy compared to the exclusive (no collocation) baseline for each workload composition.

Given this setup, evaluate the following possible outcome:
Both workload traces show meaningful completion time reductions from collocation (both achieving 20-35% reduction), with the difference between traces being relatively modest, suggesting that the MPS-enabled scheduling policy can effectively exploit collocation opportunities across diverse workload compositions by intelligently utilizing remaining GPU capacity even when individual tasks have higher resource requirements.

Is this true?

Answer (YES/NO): YES